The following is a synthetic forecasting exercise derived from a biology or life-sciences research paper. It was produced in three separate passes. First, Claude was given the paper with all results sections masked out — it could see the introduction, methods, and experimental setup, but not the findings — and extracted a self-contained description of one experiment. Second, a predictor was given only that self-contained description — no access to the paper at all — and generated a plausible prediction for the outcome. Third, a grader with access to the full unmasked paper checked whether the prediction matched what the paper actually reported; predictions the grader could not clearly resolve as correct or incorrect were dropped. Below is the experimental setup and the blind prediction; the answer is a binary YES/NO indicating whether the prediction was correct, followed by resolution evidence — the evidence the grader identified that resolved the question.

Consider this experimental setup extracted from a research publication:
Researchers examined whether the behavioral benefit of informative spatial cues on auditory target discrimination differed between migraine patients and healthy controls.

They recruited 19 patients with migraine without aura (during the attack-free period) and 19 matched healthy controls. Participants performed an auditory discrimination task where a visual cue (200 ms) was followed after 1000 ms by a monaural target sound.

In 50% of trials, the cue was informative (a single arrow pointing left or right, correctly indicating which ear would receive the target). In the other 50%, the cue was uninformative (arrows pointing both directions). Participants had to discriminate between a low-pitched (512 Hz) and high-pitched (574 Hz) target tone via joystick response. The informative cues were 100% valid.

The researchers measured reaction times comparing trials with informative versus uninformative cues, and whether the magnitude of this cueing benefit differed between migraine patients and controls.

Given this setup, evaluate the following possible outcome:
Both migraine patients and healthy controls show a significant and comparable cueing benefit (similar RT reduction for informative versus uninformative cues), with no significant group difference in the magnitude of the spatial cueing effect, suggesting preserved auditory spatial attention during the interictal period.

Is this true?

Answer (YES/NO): YES